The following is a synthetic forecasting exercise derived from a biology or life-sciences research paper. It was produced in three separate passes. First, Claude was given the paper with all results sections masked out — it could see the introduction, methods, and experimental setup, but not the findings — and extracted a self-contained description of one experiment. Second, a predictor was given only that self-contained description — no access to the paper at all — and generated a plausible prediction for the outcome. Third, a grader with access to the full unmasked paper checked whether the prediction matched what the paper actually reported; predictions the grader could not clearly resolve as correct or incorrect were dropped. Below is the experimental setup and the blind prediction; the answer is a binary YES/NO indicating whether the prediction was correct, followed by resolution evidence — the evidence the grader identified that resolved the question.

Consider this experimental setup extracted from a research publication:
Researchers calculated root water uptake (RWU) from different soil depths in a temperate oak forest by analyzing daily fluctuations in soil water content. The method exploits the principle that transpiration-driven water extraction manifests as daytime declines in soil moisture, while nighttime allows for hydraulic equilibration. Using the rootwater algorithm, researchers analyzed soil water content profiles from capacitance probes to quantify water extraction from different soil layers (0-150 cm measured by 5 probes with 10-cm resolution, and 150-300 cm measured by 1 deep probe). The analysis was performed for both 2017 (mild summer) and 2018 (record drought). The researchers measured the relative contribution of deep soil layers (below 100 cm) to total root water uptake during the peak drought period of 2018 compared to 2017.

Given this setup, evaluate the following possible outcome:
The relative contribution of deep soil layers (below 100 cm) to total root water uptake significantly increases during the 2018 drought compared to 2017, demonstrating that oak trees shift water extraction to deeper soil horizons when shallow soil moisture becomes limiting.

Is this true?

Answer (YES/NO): YES